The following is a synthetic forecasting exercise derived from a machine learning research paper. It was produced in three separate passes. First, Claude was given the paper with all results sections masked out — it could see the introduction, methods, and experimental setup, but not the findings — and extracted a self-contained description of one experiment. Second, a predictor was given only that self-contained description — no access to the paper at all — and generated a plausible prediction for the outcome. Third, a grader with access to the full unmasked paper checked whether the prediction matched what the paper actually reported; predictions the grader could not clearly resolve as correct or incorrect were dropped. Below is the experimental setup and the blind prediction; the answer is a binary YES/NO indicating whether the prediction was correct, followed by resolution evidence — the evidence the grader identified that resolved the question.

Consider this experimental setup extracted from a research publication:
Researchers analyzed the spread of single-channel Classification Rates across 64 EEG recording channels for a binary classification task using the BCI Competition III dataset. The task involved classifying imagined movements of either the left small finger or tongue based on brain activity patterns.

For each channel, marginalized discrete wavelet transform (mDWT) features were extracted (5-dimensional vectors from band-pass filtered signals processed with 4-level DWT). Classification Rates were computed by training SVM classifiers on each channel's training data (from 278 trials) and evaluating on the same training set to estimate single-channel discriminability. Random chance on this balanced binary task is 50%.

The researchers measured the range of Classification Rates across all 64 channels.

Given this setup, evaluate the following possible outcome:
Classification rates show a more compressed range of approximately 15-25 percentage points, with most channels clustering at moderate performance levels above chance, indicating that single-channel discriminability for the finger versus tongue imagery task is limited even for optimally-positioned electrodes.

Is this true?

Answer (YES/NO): YES